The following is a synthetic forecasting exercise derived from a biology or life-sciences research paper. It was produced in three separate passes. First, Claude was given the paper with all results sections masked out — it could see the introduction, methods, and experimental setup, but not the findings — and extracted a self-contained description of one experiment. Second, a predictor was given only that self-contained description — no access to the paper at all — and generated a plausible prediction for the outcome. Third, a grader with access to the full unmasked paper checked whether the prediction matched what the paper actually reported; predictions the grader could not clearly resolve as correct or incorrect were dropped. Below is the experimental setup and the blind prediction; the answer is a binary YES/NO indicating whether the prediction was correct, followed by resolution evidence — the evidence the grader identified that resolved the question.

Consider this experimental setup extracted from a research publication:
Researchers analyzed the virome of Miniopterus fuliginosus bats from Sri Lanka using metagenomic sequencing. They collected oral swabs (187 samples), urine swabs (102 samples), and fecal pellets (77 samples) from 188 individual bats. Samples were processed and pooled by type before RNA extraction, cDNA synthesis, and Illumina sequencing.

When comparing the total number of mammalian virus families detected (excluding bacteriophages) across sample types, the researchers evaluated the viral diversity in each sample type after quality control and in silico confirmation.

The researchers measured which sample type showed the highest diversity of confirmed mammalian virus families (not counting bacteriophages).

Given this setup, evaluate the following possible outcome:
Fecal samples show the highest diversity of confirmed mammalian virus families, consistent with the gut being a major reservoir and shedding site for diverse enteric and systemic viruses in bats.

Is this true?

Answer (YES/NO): YES